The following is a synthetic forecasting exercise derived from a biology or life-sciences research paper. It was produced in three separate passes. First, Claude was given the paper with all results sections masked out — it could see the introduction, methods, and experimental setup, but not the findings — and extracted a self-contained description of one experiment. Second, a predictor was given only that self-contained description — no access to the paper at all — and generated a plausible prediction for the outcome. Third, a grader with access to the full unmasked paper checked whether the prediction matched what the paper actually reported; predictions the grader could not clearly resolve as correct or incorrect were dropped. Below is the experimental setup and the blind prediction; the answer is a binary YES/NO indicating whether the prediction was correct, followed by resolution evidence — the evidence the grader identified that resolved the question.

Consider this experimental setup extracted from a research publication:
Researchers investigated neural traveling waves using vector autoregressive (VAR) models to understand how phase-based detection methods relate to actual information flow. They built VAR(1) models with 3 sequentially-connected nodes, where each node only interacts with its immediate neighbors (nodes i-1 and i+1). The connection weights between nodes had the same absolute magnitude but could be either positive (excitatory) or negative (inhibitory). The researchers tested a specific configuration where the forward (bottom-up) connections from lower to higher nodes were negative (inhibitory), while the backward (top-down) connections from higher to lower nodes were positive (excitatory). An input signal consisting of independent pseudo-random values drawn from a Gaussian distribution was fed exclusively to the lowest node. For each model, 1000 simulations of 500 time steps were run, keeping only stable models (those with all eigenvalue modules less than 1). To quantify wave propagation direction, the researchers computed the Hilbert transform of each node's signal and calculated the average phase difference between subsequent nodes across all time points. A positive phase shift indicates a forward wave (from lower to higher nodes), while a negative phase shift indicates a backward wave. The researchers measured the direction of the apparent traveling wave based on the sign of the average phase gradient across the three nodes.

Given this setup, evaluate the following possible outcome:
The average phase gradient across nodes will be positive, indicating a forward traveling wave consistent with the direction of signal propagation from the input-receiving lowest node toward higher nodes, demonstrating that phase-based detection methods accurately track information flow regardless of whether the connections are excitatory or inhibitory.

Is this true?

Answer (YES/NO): NO